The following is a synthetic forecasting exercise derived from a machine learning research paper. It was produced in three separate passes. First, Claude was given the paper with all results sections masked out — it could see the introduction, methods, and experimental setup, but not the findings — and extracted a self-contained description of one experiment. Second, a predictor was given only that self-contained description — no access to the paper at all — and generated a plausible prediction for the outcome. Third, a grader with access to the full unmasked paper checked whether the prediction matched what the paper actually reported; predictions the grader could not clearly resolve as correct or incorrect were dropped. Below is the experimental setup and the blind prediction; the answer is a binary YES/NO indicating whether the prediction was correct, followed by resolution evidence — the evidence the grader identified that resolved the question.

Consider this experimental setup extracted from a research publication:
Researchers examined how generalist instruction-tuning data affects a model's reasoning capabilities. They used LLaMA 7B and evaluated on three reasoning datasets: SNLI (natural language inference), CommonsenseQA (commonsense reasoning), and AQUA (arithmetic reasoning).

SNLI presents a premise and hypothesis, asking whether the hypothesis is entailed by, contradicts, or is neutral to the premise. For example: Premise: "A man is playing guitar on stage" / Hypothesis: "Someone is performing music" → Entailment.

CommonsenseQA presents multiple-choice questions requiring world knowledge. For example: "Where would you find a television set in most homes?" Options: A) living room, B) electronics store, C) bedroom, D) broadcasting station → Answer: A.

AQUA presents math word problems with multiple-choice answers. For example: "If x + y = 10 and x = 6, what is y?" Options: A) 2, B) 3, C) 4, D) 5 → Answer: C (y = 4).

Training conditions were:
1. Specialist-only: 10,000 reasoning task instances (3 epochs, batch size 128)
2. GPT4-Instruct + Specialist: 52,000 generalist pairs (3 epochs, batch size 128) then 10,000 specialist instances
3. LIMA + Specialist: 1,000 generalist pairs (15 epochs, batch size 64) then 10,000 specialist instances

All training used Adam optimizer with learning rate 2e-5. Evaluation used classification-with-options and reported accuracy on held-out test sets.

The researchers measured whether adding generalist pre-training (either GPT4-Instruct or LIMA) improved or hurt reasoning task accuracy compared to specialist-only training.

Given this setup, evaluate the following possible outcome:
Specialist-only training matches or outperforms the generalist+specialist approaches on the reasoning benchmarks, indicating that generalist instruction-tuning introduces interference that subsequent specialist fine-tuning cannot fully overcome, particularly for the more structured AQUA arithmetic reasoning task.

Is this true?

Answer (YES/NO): NO